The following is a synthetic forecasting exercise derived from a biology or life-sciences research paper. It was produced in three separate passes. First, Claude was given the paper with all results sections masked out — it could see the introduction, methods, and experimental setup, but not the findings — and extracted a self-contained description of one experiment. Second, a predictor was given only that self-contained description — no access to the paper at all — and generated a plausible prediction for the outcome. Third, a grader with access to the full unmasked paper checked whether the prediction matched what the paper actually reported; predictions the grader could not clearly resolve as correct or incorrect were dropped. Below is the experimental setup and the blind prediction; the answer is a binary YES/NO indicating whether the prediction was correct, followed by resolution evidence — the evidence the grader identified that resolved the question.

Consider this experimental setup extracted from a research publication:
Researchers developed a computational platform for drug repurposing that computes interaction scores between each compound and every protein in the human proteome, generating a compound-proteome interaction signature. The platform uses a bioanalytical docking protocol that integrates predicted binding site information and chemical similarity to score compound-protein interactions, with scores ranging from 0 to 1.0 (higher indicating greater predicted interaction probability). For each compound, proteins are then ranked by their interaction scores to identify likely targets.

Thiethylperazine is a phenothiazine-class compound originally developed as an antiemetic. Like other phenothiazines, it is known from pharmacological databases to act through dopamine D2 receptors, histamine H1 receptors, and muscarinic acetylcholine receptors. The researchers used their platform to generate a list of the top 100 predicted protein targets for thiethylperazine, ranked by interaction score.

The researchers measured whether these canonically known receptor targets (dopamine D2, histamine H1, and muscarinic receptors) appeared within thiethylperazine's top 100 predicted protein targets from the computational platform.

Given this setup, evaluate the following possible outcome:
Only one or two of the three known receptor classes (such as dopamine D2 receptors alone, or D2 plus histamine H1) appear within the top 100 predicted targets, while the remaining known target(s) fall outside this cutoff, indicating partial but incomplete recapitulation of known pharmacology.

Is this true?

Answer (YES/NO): NO